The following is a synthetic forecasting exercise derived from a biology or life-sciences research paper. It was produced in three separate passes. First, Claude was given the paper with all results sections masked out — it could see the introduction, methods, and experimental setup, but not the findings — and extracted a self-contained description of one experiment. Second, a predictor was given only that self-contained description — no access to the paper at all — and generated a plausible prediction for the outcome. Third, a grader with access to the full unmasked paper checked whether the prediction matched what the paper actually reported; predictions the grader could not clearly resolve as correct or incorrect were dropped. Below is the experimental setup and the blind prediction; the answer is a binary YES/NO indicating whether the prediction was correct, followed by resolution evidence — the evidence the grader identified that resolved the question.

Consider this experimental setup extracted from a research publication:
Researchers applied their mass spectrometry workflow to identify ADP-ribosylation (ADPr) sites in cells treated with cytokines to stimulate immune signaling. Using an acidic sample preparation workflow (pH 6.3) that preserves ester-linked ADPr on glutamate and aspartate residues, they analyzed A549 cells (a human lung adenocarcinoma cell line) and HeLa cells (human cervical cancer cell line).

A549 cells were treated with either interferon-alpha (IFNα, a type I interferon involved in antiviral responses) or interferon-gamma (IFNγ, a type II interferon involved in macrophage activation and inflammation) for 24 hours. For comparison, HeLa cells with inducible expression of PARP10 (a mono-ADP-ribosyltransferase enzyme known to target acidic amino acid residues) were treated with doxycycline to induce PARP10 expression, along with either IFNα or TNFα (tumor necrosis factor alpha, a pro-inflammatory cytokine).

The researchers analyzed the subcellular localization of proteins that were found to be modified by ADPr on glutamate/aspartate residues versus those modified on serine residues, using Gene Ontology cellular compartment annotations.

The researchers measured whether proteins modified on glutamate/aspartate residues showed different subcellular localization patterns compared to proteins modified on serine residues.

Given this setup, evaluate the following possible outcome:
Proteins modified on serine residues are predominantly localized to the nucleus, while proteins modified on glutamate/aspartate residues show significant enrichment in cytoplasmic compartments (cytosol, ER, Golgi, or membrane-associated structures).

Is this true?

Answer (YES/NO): YES